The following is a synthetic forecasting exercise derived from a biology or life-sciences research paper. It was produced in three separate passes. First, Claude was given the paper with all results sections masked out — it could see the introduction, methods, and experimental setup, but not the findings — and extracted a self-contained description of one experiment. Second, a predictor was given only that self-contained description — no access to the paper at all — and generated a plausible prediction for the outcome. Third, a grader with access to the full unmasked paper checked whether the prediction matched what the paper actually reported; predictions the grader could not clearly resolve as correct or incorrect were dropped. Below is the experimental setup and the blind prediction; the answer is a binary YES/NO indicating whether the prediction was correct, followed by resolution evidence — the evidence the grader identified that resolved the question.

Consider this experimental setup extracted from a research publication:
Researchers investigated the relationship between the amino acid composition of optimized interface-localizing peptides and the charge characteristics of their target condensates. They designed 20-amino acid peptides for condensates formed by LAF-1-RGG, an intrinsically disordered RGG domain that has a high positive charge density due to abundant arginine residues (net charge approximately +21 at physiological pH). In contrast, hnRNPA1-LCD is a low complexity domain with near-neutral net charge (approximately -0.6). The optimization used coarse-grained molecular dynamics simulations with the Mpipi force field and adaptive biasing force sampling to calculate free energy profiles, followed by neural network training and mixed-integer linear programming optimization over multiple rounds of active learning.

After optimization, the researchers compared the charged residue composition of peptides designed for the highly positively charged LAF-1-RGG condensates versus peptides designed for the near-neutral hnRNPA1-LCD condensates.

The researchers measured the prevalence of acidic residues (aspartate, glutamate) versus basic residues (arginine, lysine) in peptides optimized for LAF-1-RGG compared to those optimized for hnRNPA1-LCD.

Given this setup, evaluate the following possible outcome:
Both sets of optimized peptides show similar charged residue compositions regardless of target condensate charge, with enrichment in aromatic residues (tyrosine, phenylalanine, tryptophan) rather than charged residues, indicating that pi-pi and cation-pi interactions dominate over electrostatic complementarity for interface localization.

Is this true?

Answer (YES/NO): NO